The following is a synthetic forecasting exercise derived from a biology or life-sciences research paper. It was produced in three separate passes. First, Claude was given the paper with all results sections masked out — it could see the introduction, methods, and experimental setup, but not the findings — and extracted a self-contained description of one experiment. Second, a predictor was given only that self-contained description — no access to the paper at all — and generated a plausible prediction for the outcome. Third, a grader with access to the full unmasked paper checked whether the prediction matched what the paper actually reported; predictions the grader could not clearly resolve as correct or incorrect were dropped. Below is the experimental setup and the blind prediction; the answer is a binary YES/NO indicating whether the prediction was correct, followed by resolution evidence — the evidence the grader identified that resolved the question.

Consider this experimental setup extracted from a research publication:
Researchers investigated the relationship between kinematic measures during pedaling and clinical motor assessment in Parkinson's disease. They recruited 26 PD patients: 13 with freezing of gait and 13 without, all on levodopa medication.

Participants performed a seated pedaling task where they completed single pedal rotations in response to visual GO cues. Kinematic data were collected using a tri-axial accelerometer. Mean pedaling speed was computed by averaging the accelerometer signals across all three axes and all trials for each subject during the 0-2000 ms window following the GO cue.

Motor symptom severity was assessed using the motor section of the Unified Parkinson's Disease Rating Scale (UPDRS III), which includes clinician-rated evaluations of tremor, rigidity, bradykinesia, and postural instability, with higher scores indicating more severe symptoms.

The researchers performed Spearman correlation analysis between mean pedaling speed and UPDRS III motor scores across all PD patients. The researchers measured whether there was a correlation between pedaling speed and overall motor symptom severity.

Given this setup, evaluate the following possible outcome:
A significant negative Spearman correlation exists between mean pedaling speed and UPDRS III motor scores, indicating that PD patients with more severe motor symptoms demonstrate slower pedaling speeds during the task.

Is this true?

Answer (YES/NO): YES